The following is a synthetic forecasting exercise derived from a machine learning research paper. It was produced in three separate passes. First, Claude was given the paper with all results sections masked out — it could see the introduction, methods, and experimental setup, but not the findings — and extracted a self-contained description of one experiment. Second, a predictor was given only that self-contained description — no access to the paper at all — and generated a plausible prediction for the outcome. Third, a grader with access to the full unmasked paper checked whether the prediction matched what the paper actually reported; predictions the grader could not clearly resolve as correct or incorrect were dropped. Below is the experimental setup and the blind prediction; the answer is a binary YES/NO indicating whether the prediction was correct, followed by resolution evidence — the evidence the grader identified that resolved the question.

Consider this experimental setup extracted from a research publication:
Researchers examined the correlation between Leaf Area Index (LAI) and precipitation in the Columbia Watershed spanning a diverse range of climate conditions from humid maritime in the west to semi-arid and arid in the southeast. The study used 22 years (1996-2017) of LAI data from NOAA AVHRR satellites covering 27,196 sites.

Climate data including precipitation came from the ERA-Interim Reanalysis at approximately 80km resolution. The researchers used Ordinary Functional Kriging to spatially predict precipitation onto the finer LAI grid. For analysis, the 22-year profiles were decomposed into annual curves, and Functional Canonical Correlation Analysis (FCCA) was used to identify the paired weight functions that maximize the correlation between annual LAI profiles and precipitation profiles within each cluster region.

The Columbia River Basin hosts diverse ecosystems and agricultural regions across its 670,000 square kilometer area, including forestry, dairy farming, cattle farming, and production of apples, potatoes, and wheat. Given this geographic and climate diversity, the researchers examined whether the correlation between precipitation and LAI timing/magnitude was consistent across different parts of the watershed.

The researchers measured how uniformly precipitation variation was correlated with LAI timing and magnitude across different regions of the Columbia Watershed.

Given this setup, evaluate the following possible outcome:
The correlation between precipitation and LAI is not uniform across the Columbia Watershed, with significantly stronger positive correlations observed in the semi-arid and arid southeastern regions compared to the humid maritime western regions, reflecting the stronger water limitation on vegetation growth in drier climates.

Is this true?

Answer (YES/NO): NO